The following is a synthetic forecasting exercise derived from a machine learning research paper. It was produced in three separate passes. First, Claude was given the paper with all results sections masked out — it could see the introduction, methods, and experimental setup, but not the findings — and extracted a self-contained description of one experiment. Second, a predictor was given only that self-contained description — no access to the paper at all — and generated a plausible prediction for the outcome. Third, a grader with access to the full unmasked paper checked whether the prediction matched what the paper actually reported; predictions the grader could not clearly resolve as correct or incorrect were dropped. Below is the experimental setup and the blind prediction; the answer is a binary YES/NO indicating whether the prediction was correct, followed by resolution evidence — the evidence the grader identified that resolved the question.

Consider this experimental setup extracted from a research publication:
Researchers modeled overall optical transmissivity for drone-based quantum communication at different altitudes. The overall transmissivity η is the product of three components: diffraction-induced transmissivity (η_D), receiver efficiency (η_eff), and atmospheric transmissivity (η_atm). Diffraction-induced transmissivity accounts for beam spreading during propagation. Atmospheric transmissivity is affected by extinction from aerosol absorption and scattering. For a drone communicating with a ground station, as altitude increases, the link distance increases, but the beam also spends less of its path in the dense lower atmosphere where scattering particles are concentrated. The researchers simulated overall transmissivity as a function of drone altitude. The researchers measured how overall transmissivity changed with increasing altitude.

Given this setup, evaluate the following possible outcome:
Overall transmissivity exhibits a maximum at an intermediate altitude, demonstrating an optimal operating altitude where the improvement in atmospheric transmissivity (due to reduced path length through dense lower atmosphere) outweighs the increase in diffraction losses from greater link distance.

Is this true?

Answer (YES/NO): NO